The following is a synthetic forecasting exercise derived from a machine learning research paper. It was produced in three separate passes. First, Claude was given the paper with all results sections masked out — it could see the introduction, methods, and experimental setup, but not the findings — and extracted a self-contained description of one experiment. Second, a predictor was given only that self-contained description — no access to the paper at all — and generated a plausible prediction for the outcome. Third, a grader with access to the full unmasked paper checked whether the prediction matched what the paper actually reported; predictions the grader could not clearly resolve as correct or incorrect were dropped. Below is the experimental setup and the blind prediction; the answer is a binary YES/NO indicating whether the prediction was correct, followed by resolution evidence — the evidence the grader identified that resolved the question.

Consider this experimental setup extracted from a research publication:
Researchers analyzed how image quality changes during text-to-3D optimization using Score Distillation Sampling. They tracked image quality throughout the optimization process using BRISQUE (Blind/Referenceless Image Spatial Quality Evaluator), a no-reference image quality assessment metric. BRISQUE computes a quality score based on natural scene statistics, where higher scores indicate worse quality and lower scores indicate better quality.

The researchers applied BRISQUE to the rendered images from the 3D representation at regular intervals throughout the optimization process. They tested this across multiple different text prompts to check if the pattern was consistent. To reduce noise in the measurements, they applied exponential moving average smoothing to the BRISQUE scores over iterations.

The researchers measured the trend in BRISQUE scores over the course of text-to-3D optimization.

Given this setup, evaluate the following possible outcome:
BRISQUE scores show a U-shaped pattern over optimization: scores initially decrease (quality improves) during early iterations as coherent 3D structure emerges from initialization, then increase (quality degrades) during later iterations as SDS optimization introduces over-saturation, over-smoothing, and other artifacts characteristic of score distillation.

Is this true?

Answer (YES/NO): NO